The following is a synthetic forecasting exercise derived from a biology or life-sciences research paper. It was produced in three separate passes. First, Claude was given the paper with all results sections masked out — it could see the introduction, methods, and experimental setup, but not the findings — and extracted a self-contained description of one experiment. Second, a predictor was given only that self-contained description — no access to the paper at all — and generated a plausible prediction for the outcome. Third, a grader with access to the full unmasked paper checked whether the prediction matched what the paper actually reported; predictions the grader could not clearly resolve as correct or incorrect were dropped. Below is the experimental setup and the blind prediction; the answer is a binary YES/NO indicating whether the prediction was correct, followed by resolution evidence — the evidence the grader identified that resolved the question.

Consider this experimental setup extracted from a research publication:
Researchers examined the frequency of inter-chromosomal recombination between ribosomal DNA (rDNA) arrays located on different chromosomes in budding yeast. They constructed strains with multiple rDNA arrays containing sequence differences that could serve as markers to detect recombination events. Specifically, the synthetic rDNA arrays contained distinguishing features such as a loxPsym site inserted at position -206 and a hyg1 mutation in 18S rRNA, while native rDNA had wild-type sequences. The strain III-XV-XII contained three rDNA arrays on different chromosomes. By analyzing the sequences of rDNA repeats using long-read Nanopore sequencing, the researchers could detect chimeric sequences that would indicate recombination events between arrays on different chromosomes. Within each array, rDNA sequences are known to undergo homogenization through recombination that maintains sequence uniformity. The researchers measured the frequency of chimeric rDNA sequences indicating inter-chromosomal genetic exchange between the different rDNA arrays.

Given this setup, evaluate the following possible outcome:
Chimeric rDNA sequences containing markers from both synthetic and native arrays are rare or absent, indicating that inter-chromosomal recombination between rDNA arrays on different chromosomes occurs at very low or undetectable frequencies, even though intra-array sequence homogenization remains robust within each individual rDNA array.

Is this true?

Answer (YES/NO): YES